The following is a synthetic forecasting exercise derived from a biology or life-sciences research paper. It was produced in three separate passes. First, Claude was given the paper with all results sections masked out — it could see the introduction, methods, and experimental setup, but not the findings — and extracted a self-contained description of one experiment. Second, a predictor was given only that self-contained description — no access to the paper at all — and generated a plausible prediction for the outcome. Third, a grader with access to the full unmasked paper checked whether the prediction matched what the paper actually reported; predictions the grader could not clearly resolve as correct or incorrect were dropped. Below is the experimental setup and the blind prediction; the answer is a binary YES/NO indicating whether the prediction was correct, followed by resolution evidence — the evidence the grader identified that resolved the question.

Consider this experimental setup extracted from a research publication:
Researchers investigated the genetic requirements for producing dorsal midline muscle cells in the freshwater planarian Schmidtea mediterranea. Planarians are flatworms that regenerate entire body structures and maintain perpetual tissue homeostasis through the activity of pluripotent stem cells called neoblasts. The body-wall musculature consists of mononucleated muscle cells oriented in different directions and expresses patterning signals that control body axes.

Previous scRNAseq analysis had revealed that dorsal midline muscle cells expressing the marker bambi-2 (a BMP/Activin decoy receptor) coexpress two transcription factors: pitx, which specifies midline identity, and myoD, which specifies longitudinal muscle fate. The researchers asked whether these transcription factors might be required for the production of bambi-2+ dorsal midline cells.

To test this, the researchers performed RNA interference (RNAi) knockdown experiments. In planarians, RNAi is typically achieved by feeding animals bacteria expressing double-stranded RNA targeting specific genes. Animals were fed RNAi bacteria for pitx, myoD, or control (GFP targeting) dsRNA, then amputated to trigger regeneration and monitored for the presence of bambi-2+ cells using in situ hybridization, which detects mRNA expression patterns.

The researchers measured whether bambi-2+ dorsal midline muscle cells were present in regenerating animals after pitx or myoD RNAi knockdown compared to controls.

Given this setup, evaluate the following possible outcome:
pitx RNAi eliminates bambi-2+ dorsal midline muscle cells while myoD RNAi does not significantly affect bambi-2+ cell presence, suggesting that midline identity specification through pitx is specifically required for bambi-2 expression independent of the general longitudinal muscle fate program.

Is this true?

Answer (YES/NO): NO